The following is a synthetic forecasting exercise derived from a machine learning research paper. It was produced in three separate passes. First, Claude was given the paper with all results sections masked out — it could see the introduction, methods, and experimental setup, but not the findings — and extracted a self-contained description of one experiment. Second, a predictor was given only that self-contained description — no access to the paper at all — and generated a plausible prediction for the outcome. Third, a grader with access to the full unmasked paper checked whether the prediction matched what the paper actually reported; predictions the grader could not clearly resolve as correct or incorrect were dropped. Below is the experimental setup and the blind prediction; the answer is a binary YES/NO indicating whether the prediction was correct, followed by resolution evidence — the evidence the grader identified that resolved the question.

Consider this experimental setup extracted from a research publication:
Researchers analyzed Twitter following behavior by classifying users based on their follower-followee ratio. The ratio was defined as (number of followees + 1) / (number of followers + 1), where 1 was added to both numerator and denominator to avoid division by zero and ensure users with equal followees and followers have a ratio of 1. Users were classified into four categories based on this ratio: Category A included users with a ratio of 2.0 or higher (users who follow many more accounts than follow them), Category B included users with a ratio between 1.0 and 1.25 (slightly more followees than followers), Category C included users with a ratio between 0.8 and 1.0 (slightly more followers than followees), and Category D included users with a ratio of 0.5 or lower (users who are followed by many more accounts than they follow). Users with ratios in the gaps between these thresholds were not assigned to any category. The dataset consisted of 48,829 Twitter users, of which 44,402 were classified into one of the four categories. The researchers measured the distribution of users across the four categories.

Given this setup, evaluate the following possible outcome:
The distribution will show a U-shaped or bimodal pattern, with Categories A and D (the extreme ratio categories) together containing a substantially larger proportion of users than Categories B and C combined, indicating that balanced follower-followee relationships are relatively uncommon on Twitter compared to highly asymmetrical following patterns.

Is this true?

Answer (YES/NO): NO